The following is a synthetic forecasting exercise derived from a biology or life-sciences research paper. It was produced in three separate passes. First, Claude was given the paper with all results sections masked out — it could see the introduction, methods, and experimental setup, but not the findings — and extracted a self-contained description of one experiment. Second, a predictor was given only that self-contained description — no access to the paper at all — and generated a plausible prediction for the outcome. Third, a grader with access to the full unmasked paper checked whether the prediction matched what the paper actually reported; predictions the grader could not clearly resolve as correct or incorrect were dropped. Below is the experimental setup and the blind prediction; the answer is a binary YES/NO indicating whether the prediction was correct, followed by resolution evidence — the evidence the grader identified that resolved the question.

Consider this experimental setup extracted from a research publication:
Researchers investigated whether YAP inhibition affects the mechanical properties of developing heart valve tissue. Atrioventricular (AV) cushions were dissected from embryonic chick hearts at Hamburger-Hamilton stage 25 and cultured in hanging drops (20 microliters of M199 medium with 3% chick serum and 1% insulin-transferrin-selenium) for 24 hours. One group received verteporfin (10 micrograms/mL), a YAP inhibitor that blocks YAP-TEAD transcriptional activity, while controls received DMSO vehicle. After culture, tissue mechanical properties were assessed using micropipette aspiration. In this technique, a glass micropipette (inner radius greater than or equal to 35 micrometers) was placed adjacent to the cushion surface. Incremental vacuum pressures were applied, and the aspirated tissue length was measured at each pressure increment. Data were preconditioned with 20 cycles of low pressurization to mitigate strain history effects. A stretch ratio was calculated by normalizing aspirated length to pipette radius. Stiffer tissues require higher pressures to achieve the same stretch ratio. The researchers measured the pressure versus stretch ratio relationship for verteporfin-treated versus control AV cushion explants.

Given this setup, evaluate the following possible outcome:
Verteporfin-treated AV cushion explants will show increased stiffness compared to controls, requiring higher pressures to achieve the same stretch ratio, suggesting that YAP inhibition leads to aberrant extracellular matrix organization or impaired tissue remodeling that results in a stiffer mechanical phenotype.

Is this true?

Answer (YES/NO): NO